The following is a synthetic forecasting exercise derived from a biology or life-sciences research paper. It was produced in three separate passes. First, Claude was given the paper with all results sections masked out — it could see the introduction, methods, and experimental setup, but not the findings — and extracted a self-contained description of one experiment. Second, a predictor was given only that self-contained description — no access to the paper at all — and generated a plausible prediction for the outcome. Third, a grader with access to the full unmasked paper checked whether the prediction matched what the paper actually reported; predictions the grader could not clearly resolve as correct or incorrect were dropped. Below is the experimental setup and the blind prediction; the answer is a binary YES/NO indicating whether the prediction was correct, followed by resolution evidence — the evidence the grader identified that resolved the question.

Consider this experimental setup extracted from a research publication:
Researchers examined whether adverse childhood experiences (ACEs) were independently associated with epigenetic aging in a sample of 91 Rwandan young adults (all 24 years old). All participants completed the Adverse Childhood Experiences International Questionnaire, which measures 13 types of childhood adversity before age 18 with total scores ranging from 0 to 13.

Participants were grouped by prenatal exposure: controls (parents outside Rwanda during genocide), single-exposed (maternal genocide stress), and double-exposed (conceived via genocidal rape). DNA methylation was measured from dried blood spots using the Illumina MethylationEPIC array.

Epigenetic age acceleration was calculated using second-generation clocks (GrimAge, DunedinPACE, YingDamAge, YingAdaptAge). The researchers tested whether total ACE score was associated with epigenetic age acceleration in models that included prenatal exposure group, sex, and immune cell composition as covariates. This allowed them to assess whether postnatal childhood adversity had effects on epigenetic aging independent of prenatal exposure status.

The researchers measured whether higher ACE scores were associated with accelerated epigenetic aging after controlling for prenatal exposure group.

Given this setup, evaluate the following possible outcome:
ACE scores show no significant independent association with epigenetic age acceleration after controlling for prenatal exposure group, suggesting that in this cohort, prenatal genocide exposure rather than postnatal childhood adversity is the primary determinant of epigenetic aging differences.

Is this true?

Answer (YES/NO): YES